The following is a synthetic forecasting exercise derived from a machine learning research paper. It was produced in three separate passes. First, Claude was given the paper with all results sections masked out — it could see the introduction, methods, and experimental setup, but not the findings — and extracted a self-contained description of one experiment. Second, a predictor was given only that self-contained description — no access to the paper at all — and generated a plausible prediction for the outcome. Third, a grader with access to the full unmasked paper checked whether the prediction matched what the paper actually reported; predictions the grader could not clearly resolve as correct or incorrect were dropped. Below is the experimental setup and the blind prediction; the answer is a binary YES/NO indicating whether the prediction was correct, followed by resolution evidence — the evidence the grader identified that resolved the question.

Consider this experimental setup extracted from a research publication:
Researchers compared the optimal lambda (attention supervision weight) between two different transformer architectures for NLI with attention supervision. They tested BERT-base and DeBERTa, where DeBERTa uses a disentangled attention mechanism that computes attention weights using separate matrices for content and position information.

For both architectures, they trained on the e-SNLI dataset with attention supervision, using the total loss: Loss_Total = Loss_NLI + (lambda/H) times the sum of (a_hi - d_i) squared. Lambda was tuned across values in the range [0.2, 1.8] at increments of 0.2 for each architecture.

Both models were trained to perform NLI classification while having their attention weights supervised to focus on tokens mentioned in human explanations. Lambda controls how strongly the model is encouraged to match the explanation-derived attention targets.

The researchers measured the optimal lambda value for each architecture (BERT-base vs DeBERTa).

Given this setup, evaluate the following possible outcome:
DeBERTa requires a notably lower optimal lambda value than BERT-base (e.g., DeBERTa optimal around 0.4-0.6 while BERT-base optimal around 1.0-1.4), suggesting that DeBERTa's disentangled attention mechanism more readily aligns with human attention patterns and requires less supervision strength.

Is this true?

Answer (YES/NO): NO